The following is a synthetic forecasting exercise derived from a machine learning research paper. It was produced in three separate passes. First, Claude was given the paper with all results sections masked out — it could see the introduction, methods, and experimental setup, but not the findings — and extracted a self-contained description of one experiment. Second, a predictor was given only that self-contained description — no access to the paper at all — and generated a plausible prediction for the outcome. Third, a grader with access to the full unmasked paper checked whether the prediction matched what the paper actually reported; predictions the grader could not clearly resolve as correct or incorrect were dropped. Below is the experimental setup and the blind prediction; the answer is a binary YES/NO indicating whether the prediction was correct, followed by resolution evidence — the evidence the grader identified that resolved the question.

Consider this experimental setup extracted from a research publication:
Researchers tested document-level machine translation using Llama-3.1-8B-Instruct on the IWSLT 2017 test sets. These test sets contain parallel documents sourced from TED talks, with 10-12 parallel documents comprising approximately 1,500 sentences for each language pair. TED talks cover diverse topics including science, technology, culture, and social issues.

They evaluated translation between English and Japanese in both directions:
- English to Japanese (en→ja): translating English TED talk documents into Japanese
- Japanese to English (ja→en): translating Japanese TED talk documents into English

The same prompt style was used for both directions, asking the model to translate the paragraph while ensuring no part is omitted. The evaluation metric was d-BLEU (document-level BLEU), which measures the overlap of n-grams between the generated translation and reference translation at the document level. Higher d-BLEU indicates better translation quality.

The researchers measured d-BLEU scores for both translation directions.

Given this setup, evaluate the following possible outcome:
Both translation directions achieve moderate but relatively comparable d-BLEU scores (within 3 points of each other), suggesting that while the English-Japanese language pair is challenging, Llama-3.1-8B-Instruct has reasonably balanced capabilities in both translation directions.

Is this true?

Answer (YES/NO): NO